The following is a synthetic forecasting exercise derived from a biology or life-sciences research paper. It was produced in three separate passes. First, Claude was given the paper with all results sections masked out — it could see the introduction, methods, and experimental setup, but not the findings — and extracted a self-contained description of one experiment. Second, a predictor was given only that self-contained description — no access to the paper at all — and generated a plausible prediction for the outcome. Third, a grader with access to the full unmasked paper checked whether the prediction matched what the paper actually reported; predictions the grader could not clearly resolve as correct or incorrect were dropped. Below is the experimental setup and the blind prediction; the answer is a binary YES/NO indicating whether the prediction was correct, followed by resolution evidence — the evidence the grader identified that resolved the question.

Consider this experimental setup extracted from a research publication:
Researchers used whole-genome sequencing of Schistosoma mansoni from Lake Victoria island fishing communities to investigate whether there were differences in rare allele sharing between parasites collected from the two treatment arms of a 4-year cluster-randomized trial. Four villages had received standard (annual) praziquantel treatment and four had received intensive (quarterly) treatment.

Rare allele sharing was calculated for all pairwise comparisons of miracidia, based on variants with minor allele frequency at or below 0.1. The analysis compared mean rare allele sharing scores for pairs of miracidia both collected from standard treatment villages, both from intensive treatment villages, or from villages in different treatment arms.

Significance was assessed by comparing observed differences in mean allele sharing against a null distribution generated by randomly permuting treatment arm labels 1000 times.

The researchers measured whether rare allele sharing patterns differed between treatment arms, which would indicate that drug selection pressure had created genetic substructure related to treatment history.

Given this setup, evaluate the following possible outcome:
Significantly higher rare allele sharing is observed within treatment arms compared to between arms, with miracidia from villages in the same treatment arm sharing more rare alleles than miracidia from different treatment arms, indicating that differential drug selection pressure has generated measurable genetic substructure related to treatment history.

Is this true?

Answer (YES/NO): NO